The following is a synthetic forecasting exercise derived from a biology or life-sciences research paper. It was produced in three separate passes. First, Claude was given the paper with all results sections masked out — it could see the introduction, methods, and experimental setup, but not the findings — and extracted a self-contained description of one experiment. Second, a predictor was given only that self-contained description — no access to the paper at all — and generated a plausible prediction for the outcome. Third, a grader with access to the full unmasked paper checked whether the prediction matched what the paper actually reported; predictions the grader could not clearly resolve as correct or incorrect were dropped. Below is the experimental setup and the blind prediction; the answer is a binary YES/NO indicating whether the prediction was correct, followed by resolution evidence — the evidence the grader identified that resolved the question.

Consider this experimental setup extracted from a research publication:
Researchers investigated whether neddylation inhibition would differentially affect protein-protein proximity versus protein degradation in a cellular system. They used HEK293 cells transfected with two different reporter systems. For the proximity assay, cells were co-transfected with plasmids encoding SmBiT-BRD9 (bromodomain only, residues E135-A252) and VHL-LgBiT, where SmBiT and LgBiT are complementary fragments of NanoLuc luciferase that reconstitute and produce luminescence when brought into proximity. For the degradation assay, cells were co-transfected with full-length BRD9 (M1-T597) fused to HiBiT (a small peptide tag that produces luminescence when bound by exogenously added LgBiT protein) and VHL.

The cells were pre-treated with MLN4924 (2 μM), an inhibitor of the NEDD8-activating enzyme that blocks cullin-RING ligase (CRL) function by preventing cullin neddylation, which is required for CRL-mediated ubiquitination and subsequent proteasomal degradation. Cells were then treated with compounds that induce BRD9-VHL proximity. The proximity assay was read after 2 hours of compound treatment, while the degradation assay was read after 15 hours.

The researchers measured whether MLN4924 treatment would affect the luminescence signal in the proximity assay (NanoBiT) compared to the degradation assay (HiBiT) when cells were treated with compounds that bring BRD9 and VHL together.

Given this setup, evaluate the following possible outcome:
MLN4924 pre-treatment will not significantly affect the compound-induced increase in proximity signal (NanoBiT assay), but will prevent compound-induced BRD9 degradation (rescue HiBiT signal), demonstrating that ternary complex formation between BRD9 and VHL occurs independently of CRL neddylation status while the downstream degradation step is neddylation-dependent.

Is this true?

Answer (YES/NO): NO